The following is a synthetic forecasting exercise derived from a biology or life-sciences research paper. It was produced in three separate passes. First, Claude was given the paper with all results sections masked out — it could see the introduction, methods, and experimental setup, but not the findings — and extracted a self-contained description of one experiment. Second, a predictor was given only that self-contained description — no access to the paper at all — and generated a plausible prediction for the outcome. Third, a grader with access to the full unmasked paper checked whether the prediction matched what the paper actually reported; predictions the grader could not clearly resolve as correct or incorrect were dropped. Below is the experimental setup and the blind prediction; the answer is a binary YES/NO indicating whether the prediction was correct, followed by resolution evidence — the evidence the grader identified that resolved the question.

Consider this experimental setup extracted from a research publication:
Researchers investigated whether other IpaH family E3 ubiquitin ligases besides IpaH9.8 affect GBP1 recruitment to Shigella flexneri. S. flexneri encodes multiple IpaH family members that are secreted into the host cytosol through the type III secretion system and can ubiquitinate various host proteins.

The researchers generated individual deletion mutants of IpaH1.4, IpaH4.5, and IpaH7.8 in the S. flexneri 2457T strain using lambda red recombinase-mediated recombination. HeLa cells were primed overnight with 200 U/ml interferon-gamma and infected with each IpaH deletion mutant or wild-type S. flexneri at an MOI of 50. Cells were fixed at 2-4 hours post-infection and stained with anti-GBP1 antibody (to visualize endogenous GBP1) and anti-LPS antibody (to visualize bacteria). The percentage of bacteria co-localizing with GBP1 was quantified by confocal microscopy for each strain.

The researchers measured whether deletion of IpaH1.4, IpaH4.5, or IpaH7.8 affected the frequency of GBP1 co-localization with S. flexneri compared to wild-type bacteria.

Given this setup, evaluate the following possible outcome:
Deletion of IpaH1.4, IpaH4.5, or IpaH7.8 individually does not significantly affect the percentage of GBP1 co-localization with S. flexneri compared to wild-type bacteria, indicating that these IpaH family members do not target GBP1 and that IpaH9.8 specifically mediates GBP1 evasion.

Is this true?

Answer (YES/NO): YES